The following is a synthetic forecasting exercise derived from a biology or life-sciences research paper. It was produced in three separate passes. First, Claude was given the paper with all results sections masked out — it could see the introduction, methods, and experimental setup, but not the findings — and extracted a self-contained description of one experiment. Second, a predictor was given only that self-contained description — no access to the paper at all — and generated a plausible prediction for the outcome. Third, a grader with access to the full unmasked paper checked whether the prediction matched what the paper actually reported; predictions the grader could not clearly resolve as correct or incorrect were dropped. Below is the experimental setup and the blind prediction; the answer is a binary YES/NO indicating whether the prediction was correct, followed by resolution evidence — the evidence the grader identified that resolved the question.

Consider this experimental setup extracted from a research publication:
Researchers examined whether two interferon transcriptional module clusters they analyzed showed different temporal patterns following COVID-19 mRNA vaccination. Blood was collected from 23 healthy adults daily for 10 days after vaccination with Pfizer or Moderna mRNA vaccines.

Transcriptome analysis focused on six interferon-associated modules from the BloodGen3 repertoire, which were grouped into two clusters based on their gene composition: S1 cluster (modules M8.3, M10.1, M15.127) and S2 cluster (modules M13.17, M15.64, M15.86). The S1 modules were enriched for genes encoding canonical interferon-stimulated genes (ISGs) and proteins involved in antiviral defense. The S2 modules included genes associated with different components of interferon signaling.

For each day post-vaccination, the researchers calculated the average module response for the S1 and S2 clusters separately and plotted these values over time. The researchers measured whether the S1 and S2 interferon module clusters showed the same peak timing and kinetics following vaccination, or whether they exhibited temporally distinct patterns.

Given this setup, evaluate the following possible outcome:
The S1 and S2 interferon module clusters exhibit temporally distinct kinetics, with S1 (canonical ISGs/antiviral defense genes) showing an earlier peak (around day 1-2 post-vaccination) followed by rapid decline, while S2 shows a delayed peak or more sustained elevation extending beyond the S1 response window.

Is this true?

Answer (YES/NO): NO